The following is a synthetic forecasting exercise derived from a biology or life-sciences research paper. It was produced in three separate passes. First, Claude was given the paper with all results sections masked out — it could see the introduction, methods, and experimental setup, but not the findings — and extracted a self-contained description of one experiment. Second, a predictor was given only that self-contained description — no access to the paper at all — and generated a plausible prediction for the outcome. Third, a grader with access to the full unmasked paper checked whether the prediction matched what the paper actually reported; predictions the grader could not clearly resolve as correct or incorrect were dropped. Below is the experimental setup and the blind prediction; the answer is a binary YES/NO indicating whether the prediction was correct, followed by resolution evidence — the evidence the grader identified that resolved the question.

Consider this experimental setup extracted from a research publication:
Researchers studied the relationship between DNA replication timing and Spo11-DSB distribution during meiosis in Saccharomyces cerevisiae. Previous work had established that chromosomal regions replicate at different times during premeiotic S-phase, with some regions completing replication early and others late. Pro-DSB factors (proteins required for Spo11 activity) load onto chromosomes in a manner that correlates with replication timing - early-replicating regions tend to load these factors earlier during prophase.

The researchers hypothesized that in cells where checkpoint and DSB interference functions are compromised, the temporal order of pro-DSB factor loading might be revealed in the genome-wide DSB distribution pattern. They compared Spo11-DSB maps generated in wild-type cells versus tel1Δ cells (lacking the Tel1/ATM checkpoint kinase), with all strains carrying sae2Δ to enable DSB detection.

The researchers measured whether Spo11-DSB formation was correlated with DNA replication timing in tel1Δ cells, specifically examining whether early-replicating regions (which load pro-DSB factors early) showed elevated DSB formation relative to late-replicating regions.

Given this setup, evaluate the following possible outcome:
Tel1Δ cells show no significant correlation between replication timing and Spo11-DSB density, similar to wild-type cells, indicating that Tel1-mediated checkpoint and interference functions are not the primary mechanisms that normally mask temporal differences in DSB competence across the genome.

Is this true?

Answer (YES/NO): NO